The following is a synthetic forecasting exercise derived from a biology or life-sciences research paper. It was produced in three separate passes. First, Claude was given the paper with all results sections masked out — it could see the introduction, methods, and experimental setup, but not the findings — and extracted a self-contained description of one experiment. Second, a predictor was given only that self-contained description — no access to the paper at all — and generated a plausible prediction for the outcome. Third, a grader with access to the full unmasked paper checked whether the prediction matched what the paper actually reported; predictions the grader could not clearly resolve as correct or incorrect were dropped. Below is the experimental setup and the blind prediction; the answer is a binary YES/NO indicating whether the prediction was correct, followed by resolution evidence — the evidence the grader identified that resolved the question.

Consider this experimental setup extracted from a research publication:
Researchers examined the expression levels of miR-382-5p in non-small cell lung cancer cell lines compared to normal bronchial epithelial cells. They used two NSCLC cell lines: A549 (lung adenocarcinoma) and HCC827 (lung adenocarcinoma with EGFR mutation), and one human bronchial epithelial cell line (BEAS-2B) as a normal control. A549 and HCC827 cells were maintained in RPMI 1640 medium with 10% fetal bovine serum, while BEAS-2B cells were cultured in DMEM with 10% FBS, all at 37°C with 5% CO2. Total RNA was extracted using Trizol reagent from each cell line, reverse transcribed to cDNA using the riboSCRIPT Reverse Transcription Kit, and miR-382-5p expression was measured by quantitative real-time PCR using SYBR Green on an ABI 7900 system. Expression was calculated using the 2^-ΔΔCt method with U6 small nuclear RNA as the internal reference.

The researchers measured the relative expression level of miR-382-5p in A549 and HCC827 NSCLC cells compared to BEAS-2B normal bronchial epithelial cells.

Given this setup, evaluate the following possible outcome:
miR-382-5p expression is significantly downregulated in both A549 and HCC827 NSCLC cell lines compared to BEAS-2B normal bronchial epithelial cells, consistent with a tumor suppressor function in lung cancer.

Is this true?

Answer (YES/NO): YES